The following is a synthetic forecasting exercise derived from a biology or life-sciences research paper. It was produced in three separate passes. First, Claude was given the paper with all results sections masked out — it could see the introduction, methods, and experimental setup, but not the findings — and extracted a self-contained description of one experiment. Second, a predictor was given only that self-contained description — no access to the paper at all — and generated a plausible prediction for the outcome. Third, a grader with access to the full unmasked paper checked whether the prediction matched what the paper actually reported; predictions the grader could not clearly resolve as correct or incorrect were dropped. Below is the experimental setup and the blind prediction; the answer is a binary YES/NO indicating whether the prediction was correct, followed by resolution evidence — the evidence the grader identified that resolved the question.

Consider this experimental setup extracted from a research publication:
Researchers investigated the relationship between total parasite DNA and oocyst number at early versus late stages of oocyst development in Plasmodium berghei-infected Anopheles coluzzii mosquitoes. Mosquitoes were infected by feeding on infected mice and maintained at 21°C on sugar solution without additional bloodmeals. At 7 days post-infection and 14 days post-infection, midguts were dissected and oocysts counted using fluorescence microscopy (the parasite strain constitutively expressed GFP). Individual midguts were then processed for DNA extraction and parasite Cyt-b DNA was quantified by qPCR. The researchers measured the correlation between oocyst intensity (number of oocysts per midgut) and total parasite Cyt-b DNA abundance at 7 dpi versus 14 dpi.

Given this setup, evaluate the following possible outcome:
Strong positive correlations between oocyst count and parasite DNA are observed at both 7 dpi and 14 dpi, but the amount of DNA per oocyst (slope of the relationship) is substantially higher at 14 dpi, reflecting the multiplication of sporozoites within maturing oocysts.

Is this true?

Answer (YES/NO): NO